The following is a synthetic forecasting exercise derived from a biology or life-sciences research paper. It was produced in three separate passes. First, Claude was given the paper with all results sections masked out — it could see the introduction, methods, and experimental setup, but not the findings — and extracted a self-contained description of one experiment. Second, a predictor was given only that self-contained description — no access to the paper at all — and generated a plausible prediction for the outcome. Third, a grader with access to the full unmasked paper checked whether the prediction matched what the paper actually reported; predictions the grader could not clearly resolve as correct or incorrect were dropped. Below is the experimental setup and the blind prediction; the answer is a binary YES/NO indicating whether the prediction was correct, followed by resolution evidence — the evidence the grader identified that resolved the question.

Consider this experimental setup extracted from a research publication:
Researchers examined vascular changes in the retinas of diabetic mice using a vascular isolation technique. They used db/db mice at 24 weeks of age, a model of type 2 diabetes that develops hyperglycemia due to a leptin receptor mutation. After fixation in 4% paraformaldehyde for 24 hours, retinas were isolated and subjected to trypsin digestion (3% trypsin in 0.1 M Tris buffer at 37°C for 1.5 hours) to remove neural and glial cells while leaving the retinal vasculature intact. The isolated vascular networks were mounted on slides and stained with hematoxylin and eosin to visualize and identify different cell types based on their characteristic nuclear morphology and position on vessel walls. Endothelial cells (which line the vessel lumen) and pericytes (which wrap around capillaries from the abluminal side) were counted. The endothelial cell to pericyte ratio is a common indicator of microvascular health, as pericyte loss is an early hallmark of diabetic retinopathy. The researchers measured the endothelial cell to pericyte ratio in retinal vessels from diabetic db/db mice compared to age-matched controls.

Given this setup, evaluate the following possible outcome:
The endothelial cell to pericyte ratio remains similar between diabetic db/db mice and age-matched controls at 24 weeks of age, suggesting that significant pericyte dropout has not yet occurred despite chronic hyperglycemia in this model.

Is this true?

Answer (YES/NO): NO